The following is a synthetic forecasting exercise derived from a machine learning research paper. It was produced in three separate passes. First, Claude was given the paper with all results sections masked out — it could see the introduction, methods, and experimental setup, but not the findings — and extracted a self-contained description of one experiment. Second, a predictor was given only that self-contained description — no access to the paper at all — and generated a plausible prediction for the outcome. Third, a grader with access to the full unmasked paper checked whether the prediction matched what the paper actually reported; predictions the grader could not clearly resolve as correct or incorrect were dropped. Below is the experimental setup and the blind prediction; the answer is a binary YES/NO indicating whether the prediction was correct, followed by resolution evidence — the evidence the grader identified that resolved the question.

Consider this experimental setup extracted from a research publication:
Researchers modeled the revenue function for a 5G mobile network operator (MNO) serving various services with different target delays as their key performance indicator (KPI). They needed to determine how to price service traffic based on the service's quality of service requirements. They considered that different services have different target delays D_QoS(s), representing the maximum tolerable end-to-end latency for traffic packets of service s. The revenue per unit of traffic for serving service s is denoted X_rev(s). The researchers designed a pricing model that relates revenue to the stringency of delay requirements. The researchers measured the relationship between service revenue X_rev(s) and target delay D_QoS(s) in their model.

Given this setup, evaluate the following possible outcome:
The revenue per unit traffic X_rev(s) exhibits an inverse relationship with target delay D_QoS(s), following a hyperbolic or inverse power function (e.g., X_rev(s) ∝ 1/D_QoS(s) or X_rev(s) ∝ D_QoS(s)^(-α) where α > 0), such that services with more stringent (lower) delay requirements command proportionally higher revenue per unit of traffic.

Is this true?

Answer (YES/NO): YES